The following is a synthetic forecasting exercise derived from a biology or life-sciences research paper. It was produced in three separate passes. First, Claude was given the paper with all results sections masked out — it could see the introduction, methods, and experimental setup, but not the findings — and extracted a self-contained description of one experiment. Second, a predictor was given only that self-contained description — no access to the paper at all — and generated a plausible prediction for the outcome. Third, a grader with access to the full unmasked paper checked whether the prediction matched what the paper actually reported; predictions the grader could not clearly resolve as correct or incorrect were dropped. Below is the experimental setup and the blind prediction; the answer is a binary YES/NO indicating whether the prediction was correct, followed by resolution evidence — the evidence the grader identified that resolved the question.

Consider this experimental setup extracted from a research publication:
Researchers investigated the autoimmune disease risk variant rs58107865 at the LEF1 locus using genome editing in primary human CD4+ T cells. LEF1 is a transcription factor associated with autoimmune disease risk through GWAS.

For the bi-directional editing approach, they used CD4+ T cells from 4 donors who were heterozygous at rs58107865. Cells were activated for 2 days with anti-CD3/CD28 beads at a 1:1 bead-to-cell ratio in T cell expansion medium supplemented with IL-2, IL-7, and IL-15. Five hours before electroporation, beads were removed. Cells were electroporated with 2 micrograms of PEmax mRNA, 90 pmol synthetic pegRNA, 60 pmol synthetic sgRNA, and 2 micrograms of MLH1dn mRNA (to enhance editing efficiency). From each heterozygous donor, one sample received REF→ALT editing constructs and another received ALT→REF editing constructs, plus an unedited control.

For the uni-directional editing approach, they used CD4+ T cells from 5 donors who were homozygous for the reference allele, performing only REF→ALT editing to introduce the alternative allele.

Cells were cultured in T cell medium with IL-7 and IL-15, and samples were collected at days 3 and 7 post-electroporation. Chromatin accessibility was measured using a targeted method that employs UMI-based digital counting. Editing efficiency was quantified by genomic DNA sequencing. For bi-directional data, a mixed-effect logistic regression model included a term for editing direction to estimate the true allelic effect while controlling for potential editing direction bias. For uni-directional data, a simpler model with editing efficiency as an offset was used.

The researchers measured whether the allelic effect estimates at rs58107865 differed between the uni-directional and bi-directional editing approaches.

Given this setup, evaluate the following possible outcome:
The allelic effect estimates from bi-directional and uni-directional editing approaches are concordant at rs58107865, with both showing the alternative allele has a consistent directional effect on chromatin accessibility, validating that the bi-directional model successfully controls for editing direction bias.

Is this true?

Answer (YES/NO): NO